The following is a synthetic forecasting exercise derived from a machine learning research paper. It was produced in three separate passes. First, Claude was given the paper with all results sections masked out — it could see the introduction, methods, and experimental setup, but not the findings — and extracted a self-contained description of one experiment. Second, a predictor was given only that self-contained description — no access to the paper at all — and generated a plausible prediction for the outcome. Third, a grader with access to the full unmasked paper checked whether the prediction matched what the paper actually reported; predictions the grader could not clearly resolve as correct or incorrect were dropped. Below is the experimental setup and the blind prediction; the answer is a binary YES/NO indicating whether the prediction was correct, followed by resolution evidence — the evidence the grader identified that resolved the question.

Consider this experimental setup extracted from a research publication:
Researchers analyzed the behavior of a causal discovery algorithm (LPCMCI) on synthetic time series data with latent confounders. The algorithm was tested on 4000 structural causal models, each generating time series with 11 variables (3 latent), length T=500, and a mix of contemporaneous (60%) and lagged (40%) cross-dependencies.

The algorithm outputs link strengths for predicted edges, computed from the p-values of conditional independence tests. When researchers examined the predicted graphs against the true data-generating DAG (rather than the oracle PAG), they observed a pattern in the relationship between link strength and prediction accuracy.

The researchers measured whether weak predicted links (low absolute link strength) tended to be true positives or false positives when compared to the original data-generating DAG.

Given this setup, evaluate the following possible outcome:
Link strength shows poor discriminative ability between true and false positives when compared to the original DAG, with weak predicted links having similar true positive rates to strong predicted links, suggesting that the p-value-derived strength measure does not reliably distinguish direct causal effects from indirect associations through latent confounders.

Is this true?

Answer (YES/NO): NO